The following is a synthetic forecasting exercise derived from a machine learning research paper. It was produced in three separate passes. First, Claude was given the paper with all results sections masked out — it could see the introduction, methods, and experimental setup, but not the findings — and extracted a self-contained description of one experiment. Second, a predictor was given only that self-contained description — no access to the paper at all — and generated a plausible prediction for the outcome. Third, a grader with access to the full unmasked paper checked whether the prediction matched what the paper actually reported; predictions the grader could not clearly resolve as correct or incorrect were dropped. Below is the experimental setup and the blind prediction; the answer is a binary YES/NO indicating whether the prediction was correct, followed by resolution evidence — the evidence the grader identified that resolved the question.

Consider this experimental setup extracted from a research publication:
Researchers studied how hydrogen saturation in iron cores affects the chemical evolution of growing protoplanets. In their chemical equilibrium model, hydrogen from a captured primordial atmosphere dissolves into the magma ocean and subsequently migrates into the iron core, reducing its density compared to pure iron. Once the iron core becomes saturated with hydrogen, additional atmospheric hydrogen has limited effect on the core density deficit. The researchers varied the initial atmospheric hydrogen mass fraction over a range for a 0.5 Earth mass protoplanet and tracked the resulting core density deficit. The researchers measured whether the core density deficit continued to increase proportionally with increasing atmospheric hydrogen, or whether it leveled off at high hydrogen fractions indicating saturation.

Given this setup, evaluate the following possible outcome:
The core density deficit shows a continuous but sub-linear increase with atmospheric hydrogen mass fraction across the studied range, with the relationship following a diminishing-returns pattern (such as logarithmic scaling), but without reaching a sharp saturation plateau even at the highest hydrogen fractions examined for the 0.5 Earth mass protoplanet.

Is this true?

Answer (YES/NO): NO